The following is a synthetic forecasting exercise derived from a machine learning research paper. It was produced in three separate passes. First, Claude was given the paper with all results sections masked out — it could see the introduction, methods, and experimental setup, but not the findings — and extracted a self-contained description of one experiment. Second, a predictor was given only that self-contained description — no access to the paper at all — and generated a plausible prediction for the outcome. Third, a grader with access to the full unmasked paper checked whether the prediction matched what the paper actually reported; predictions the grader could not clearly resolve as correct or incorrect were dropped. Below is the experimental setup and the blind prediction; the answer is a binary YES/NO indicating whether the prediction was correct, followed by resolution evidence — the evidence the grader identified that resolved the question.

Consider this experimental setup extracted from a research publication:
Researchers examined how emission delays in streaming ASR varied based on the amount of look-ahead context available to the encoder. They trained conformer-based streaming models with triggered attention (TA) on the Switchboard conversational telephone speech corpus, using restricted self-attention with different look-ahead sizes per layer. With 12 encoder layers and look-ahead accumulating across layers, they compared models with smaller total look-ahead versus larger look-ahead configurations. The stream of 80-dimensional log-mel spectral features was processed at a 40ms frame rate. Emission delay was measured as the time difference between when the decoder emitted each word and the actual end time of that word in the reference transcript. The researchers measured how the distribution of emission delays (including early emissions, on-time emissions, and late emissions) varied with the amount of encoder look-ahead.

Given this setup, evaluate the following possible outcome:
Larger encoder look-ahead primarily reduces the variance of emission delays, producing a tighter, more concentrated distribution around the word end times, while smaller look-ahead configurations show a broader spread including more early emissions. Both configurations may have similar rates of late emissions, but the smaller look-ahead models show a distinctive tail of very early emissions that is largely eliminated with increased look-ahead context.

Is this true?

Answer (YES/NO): NO